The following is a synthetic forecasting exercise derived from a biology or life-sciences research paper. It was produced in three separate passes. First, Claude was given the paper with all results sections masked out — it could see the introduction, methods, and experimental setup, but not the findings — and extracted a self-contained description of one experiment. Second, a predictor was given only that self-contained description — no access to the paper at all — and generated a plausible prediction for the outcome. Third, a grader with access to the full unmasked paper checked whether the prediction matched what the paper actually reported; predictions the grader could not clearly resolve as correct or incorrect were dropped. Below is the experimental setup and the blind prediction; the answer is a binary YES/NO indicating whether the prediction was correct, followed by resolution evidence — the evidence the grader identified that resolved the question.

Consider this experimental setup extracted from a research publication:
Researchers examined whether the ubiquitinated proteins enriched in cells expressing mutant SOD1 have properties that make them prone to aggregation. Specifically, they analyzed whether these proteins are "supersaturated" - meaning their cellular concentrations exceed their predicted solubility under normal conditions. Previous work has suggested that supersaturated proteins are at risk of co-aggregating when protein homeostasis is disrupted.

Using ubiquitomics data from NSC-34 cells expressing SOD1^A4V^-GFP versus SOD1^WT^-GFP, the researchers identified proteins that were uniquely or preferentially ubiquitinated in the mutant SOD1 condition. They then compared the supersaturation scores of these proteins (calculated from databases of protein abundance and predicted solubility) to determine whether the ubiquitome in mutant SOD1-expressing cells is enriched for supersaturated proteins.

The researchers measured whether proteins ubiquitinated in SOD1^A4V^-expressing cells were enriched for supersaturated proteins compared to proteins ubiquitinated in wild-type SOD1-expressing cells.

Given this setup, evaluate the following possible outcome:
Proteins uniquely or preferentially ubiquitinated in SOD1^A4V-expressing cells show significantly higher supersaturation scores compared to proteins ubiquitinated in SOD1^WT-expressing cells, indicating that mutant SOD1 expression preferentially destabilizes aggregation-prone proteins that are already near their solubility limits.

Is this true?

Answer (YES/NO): NO